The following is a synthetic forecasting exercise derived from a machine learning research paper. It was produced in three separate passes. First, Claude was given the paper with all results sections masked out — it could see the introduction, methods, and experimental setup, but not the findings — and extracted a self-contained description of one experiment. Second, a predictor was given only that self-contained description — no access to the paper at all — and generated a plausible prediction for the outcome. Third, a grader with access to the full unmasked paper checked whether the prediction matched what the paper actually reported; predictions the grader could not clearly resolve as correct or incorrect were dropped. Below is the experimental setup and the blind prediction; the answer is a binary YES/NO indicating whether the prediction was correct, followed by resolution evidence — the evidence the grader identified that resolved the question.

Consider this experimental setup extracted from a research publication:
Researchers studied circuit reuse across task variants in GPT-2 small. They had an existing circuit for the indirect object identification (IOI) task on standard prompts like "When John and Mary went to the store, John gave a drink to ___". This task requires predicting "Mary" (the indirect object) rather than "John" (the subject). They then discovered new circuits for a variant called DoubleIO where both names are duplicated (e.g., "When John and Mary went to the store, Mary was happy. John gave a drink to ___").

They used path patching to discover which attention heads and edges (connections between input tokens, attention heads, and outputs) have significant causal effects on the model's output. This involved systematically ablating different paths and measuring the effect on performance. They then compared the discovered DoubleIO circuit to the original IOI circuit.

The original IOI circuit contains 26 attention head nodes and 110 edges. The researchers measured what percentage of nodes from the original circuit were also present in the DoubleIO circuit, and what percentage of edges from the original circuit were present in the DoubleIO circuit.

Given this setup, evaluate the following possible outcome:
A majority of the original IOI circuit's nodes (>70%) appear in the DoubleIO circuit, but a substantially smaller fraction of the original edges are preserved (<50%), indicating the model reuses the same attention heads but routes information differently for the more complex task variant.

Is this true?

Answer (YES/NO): NO